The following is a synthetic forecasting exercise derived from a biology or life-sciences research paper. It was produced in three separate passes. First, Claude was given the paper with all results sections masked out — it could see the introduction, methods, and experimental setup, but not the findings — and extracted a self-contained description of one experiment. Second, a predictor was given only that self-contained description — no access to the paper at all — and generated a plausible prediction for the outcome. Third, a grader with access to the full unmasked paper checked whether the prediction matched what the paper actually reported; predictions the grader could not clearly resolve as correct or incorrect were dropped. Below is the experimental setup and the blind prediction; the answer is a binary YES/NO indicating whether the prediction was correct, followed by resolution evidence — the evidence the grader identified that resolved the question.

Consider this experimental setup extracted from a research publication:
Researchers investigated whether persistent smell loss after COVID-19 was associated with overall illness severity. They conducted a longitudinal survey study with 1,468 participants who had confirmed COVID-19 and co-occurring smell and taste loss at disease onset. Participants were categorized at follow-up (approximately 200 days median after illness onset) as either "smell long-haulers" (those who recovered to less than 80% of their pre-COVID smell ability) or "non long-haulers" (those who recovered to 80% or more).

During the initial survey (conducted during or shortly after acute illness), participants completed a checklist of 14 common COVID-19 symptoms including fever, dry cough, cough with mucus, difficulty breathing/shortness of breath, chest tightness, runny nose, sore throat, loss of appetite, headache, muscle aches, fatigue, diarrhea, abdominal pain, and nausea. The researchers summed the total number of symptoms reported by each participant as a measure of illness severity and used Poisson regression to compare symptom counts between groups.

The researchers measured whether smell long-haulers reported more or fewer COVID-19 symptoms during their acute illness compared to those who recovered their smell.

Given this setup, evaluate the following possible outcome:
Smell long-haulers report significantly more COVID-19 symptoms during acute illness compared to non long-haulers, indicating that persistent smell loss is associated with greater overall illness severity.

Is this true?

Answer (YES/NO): NO